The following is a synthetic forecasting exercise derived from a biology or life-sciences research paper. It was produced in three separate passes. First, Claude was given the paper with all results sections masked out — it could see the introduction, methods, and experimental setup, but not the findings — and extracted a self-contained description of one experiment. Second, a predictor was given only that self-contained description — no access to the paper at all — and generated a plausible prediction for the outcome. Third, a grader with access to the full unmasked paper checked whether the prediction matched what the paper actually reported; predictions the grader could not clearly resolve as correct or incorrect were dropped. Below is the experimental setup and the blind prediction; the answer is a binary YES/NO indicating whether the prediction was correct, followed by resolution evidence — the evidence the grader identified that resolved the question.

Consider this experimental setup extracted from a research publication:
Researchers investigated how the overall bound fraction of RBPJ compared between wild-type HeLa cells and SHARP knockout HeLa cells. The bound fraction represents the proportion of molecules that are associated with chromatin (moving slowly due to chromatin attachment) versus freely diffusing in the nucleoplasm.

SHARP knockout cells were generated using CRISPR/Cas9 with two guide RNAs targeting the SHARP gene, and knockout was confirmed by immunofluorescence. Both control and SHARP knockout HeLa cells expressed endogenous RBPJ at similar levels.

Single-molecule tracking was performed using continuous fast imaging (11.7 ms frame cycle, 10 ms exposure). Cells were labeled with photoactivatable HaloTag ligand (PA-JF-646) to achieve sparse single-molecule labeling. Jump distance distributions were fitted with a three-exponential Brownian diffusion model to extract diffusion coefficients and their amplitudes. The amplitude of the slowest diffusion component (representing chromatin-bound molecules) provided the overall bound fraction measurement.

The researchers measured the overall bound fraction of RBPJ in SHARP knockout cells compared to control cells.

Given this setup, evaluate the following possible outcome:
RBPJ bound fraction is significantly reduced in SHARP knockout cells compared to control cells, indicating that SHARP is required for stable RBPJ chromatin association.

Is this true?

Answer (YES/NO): NO